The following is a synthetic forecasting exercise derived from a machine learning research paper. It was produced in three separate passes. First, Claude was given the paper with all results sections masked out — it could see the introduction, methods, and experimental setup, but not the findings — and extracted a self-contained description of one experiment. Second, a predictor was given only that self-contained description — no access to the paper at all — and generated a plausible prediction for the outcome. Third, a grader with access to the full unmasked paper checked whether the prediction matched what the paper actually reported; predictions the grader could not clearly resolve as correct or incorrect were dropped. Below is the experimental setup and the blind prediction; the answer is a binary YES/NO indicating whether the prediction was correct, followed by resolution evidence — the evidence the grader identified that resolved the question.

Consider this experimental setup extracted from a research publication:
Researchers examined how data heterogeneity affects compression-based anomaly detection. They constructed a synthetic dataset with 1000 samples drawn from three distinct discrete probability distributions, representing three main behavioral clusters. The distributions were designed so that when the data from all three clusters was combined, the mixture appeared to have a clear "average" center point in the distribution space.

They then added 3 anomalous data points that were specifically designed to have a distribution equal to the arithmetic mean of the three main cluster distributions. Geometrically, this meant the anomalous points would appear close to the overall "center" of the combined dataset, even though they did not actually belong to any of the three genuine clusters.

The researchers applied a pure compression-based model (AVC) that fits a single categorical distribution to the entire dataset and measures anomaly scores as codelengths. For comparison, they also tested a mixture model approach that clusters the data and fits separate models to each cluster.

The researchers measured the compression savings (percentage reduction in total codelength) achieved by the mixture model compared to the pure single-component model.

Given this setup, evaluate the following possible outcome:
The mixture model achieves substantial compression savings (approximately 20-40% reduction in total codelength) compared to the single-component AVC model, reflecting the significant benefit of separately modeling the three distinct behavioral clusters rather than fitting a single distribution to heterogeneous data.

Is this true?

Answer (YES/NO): YES